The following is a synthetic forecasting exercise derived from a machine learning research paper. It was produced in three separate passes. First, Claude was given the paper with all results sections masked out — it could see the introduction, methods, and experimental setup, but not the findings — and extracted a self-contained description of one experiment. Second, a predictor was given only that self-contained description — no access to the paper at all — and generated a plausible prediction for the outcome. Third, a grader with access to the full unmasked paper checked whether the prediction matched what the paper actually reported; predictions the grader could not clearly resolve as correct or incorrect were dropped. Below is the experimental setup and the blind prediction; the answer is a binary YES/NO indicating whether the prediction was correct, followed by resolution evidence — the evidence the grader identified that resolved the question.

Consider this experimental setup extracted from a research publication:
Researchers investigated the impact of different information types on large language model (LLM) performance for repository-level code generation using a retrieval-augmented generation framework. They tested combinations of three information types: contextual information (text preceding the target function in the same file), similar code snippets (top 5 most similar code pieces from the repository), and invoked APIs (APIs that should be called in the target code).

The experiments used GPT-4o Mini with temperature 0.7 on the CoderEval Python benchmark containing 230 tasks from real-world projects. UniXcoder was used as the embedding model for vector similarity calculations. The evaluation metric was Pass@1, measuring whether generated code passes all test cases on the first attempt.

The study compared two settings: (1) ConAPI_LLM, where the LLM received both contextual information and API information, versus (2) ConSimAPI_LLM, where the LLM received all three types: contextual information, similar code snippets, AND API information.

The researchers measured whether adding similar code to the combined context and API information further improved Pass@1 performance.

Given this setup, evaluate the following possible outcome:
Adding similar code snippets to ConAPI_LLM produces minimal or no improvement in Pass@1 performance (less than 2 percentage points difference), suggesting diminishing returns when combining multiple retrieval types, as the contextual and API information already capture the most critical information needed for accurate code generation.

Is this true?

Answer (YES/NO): NO